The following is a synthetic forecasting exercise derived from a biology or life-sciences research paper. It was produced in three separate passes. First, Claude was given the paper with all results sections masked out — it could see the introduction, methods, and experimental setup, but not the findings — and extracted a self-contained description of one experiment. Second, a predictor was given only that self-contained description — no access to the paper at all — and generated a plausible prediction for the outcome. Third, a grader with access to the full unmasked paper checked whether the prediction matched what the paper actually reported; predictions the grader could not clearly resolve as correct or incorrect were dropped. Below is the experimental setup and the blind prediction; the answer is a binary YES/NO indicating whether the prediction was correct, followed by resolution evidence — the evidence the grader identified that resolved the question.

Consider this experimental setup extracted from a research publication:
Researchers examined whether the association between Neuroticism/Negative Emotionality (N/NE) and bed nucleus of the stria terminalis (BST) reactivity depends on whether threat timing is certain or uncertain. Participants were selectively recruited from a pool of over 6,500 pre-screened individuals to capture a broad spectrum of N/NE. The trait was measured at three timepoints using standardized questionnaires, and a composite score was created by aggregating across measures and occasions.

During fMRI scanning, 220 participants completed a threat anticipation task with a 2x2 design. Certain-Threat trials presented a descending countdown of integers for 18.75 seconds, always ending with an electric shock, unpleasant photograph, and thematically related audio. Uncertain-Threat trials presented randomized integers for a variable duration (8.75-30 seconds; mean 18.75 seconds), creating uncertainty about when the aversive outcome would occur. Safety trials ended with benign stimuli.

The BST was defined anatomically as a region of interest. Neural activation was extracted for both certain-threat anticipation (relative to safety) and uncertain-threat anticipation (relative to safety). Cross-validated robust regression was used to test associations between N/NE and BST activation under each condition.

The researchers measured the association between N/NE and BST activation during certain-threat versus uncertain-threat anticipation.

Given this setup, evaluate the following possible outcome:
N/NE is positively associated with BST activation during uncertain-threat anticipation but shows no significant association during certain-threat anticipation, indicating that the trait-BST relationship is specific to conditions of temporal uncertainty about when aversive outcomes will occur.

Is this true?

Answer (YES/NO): YES